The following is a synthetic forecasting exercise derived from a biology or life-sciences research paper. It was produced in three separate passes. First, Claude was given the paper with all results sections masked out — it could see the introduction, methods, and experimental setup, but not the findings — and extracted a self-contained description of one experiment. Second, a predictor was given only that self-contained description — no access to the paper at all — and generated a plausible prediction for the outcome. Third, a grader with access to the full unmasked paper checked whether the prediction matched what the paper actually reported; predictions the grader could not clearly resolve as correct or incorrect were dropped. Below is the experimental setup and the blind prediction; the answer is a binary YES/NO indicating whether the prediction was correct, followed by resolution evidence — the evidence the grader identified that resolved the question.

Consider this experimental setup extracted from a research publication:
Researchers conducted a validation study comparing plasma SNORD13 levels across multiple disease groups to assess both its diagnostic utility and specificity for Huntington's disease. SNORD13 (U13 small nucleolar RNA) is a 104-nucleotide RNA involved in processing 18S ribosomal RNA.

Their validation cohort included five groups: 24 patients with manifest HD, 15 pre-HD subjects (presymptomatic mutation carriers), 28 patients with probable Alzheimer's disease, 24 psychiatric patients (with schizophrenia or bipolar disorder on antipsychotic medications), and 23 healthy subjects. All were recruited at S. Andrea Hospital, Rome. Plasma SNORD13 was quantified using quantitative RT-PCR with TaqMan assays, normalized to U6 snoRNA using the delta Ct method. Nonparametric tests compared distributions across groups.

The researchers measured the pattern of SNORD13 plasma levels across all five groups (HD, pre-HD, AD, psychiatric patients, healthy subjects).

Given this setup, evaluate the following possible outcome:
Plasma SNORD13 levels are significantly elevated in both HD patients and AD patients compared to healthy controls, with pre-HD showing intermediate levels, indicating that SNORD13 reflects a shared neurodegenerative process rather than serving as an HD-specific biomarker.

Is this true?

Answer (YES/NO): NO